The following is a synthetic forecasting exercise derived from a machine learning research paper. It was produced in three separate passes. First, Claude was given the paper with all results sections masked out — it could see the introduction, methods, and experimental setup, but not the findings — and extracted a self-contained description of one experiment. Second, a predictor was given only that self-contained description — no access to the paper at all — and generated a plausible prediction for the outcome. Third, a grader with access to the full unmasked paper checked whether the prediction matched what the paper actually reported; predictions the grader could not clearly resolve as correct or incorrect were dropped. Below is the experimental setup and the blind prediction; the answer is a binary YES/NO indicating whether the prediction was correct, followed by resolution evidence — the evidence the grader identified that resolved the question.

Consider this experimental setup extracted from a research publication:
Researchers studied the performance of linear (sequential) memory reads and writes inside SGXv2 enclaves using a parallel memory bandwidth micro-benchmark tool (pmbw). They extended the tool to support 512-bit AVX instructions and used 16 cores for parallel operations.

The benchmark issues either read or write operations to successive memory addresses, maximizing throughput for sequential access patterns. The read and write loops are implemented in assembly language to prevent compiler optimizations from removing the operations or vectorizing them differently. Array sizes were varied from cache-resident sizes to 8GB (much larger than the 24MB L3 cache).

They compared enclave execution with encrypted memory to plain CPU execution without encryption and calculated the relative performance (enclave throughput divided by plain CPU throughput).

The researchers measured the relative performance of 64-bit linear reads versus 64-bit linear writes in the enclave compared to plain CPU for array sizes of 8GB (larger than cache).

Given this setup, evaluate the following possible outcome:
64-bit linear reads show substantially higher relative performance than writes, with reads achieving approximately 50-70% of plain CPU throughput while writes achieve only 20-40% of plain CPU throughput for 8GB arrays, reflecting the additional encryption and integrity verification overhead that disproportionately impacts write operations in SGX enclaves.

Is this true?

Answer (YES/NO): NO